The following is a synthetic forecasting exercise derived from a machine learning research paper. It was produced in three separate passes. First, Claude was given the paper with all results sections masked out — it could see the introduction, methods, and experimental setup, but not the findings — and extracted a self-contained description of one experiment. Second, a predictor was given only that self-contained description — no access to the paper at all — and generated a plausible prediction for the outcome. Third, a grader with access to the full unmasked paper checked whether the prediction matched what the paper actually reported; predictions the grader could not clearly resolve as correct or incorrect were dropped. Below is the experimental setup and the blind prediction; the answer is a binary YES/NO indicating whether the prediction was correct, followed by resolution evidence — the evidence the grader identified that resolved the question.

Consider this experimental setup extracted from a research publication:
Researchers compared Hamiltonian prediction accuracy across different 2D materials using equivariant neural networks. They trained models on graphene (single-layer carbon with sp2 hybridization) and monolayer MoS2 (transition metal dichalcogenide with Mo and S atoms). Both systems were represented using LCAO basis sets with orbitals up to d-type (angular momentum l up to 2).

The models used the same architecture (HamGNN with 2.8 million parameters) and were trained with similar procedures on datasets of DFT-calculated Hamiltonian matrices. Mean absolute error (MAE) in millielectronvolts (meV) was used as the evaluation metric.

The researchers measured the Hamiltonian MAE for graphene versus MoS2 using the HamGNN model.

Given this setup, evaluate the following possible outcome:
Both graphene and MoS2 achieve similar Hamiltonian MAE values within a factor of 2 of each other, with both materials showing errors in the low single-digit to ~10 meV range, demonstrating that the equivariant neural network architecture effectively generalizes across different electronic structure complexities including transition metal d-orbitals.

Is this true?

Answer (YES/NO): NO